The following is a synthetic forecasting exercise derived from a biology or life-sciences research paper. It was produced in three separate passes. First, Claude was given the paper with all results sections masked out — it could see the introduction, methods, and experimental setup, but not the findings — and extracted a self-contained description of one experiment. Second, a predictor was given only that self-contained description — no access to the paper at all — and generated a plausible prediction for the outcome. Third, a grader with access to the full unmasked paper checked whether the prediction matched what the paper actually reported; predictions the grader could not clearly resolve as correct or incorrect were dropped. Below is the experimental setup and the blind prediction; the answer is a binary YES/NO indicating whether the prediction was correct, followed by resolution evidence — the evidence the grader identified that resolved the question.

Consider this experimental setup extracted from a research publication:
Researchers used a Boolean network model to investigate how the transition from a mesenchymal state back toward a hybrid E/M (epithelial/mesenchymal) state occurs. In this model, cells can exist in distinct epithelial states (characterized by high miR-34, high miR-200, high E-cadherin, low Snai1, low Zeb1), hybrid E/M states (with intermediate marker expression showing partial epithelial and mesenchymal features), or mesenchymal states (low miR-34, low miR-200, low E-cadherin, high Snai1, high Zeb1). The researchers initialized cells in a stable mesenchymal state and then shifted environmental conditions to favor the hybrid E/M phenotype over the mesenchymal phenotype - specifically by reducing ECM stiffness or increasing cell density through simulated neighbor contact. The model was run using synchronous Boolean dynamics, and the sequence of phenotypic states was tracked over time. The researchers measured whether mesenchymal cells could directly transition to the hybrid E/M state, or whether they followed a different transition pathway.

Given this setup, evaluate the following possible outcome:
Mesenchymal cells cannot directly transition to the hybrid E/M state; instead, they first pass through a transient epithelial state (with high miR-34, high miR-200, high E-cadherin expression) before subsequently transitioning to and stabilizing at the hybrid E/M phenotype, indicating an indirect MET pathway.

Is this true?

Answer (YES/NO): YES